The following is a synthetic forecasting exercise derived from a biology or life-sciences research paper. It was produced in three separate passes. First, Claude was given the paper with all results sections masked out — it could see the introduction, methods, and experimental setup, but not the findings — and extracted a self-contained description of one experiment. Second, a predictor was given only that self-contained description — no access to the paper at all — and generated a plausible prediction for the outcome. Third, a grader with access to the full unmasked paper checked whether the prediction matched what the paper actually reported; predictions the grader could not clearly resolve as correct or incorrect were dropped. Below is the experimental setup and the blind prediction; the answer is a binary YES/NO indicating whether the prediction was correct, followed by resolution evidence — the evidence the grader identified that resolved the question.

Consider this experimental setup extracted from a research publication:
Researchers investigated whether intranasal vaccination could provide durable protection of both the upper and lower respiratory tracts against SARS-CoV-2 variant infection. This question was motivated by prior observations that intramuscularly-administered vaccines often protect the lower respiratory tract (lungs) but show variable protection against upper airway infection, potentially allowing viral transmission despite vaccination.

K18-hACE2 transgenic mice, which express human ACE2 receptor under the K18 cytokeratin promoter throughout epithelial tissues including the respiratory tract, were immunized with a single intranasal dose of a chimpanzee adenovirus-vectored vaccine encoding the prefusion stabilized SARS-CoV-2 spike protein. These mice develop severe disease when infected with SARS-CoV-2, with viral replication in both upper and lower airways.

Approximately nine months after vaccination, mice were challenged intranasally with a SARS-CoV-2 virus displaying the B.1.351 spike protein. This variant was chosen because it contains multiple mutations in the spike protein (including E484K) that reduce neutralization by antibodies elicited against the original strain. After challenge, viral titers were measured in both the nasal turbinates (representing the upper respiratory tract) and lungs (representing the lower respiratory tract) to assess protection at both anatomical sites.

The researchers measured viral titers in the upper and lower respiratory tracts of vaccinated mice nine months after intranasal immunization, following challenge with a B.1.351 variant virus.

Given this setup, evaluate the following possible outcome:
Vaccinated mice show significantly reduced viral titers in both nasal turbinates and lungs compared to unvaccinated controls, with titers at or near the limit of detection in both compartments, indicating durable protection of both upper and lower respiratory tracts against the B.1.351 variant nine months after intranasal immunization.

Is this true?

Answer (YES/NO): YES